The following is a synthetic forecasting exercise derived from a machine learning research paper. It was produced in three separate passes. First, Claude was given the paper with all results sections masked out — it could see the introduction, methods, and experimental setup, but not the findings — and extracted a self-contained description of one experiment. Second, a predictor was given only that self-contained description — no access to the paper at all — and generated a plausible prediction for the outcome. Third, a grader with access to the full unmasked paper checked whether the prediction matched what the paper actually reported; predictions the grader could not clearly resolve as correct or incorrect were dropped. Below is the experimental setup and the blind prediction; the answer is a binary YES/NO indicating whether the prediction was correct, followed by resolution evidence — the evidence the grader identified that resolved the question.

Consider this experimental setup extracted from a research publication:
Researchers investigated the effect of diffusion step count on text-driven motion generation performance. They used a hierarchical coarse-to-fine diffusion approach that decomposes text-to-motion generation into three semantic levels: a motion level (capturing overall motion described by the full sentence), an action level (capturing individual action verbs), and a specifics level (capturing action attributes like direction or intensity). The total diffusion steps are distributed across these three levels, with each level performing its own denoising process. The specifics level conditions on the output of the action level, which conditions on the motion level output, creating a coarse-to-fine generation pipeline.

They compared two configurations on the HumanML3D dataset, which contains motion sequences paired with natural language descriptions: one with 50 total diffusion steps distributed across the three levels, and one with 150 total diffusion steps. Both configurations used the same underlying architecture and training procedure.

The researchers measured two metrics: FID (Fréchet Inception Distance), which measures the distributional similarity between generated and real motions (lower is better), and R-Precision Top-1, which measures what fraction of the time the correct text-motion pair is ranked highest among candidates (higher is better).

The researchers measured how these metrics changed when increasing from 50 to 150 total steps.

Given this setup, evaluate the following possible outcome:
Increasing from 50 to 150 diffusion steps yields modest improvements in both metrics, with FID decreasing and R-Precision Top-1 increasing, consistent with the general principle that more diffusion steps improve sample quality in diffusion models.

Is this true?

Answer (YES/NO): YES